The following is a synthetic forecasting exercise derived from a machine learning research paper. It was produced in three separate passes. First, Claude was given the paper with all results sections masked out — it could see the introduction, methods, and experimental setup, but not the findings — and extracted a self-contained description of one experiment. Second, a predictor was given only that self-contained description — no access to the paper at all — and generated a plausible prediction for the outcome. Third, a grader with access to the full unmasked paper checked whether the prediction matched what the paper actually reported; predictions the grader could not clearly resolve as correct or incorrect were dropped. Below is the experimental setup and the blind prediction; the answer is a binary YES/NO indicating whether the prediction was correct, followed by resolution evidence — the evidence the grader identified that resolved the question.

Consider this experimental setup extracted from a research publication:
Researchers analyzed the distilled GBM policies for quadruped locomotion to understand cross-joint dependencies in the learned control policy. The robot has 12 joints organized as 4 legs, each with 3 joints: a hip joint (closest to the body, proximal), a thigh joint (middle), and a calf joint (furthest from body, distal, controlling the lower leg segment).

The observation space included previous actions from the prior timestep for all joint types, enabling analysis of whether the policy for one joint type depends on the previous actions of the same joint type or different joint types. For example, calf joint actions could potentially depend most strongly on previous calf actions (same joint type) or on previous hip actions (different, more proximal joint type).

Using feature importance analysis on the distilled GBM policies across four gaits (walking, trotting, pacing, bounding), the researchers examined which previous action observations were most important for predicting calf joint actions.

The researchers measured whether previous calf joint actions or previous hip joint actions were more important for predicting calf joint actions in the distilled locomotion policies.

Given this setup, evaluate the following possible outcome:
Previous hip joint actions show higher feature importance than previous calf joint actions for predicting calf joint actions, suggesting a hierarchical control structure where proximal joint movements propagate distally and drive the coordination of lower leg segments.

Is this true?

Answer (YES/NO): NO